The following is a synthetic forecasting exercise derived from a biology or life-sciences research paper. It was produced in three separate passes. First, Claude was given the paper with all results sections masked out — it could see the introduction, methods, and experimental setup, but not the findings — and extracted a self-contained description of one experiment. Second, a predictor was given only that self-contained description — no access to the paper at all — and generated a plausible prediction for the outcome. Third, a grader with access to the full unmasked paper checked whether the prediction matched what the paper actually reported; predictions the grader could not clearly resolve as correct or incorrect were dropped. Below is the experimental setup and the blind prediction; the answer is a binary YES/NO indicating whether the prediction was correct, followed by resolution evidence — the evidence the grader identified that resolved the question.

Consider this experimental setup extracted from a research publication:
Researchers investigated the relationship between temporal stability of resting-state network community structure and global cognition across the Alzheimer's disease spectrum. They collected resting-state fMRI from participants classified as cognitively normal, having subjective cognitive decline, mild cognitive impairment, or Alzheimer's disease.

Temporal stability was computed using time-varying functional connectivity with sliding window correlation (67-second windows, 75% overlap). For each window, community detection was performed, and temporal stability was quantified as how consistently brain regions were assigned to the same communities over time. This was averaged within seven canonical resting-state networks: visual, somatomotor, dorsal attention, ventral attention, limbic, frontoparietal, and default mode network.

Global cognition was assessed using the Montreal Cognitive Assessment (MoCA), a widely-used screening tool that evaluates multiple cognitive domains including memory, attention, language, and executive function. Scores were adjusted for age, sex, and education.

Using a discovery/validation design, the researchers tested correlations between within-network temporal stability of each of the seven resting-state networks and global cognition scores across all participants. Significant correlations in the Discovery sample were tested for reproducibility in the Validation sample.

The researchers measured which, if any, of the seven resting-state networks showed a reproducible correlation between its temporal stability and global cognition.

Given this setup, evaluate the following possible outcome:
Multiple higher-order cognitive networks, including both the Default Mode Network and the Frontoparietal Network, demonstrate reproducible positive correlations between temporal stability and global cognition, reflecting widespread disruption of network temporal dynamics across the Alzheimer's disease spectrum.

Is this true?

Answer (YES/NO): NO